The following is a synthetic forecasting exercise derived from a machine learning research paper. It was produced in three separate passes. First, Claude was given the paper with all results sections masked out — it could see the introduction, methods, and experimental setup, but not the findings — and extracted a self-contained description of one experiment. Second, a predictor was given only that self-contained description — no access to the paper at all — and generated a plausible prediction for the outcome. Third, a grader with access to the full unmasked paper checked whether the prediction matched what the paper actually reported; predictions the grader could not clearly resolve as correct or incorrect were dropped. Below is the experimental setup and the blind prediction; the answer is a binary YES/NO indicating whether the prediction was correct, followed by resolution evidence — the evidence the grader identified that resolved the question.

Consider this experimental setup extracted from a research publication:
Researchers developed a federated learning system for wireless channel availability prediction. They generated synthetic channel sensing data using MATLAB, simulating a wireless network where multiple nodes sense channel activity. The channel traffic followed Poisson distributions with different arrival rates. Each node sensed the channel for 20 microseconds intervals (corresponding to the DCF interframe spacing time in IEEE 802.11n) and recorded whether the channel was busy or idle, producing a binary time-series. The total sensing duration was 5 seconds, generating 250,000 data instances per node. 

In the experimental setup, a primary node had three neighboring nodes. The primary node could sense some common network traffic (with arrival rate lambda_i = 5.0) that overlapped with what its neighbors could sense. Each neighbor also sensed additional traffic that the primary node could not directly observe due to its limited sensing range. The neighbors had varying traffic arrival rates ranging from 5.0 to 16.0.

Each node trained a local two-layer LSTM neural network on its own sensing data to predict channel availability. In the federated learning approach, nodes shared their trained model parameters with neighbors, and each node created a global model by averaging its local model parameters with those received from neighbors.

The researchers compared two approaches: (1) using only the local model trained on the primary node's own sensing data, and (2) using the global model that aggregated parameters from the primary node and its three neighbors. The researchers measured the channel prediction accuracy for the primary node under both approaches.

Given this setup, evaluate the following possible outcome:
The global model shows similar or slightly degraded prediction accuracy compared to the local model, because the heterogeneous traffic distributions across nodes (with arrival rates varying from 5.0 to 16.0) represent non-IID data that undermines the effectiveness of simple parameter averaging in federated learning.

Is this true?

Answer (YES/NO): NO